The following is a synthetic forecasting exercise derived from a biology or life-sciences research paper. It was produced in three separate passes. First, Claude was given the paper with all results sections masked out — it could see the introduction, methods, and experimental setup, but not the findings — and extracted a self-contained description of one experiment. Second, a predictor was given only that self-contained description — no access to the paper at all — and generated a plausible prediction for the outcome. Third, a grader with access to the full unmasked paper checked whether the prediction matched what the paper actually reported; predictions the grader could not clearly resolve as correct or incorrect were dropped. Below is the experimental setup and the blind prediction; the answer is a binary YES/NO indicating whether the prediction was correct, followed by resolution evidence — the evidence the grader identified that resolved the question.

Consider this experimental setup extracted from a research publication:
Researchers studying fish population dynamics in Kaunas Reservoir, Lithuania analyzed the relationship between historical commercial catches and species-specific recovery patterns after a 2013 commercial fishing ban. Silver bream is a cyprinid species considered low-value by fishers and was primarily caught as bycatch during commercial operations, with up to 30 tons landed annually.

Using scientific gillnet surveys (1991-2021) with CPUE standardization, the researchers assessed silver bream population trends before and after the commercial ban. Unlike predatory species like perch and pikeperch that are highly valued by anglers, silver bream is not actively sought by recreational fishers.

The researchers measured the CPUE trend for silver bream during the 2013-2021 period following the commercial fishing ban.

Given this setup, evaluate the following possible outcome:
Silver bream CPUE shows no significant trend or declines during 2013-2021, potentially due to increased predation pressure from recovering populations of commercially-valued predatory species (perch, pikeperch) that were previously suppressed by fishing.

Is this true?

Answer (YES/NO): NO